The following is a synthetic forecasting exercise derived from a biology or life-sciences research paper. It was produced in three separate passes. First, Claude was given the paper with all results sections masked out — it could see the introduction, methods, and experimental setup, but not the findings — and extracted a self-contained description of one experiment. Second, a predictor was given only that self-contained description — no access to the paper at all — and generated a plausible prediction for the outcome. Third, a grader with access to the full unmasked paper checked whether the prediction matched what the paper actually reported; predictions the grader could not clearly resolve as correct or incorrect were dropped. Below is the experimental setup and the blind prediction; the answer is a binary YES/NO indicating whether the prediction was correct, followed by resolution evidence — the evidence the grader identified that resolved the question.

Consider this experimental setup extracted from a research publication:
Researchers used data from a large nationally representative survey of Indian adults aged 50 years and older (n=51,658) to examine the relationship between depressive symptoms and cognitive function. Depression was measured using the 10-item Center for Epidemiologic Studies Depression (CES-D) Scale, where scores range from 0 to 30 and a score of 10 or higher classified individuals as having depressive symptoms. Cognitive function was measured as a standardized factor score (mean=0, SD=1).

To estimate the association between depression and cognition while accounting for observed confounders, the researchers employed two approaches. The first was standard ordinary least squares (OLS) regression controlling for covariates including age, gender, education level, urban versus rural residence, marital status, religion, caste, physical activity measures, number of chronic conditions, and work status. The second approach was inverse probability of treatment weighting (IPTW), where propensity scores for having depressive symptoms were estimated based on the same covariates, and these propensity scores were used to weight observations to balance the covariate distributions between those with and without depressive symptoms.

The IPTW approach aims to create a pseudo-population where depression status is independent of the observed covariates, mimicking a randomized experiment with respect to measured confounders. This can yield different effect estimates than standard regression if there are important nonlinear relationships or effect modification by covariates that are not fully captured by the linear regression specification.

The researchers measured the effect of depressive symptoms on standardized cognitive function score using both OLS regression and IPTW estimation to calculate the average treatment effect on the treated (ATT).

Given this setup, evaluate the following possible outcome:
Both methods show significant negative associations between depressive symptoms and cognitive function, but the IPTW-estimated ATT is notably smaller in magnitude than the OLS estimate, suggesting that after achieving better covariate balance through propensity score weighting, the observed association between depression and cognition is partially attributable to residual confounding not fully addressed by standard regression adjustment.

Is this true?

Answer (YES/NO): NO